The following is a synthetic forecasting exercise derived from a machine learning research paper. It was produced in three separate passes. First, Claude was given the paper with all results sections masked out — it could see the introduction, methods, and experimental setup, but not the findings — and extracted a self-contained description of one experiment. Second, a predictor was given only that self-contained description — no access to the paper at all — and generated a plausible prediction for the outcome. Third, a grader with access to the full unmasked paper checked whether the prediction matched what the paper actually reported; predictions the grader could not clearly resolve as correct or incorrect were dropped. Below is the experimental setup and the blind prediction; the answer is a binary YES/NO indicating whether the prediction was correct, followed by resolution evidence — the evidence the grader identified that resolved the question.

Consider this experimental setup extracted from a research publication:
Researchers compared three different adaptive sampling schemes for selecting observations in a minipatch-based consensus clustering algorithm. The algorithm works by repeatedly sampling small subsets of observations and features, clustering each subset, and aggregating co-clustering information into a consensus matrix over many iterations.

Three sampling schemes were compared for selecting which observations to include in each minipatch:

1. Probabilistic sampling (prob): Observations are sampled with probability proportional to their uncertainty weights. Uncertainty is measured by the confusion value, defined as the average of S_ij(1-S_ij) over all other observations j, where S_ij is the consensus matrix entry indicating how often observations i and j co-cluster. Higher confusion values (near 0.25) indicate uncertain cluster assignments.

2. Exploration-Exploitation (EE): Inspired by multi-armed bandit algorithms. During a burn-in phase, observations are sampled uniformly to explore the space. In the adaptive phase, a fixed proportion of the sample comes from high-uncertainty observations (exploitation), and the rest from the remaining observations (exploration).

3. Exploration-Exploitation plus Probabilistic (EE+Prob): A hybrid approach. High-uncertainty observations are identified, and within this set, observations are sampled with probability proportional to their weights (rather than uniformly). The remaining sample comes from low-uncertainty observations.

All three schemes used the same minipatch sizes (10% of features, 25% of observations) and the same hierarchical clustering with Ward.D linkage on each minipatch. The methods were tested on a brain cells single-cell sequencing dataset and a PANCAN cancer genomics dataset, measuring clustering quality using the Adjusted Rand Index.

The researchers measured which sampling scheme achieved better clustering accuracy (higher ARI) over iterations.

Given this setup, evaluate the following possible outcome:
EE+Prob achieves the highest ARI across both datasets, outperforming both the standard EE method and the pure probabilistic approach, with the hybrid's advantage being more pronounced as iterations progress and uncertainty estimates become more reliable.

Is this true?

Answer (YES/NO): NO